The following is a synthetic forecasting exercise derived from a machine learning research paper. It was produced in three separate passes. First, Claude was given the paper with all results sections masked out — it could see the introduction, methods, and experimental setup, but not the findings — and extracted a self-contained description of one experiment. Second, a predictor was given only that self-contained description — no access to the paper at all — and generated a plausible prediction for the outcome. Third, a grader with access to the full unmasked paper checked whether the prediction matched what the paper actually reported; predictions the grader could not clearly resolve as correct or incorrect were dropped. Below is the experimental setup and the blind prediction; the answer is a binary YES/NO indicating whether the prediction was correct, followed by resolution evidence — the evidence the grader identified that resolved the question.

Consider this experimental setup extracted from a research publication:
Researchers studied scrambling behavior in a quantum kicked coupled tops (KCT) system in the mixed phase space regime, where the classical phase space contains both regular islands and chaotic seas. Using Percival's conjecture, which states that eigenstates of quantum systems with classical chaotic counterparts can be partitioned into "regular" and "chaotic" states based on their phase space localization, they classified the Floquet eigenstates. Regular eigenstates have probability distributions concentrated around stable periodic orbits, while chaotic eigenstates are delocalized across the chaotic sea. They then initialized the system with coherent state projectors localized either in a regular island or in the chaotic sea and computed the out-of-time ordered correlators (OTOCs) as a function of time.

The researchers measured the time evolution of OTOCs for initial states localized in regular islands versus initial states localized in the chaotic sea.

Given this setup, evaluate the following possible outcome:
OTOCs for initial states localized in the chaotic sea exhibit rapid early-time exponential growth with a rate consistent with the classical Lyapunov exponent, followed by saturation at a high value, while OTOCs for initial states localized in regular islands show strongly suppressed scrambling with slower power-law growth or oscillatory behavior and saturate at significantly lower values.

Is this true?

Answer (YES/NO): YES